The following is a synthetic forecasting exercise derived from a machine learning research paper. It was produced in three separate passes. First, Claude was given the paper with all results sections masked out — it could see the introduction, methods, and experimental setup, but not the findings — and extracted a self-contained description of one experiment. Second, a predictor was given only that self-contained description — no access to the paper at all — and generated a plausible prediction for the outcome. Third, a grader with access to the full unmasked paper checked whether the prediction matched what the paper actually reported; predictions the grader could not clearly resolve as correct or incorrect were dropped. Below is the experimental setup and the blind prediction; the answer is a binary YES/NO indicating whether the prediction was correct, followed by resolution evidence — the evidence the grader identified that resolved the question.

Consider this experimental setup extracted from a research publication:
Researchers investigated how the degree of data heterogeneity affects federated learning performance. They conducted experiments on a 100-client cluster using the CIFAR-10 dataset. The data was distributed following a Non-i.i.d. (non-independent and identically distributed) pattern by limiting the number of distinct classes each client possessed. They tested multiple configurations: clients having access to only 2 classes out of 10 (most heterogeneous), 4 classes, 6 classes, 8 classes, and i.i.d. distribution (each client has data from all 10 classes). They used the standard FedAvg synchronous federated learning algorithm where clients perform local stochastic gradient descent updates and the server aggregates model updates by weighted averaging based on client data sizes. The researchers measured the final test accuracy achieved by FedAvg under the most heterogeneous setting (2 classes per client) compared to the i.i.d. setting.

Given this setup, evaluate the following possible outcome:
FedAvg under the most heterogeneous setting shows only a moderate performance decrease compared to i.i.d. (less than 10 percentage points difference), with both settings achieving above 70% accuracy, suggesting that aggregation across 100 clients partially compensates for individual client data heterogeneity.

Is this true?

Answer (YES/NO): NO